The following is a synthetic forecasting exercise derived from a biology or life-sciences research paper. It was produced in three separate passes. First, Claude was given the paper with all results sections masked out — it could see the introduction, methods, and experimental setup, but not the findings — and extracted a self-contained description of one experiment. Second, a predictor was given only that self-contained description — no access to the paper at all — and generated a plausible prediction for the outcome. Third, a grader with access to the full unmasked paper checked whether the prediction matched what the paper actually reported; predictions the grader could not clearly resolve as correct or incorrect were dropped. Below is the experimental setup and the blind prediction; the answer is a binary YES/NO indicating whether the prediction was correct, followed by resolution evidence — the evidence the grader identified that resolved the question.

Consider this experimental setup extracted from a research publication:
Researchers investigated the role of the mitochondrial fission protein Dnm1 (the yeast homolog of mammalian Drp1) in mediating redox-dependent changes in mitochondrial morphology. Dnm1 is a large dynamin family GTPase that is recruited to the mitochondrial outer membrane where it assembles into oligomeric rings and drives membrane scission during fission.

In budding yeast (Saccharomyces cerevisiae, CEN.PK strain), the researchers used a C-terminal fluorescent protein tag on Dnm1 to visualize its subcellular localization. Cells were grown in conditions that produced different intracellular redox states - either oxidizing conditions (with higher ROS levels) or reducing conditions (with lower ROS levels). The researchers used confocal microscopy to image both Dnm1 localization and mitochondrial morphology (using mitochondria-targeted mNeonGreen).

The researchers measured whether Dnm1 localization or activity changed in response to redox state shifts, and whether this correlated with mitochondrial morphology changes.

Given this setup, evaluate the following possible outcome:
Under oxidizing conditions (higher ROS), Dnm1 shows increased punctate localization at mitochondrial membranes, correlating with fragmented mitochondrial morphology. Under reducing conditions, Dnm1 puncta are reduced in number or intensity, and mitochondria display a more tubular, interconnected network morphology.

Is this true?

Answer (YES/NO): YES